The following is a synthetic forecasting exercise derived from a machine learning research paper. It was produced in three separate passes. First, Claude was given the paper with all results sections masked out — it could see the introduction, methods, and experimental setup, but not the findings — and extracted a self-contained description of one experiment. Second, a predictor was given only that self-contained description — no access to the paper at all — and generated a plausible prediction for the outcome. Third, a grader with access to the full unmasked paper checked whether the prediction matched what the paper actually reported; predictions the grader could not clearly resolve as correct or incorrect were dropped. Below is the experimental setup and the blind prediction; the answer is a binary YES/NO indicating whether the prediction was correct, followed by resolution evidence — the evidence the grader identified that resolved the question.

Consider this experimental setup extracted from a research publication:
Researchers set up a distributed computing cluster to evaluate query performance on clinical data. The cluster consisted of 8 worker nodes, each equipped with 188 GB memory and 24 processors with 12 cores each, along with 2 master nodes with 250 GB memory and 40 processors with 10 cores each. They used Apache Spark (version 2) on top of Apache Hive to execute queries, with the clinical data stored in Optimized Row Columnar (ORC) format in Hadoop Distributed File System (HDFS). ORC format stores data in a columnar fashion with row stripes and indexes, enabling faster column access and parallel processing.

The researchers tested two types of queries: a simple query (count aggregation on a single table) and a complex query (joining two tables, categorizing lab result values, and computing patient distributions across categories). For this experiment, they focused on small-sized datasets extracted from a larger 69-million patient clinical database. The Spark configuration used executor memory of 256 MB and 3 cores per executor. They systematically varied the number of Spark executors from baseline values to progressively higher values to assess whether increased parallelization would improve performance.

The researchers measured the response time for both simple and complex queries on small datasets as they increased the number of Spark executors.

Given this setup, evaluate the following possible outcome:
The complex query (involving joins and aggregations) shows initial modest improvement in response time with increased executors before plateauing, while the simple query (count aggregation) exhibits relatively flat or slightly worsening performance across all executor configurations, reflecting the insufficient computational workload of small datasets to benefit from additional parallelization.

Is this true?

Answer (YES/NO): NO